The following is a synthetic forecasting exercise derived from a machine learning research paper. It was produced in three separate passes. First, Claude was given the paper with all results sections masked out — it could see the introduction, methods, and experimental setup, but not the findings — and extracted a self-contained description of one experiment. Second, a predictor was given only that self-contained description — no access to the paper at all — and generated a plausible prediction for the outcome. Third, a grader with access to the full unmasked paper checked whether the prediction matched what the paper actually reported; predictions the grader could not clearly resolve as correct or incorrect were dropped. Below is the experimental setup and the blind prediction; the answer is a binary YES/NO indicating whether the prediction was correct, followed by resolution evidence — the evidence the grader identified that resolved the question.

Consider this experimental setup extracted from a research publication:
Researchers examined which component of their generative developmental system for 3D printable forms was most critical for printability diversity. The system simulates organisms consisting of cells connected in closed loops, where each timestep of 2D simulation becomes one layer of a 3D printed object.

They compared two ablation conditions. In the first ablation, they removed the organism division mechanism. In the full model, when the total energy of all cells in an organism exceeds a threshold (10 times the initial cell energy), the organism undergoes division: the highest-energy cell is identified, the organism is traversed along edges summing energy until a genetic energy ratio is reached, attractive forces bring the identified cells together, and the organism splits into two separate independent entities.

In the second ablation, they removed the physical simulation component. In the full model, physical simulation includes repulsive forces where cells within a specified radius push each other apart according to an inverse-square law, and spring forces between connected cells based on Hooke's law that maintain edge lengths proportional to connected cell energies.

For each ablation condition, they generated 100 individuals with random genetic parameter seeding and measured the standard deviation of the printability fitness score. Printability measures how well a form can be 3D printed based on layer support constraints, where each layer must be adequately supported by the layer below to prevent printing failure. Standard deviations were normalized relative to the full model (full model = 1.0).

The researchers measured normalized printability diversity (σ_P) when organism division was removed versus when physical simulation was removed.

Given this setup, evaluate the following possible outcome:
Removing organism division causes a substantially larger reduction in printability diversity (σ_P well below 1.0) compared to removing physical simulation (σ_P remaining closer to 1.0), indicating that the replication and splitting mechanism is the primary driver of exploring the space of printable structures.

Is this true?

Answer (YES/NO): NO